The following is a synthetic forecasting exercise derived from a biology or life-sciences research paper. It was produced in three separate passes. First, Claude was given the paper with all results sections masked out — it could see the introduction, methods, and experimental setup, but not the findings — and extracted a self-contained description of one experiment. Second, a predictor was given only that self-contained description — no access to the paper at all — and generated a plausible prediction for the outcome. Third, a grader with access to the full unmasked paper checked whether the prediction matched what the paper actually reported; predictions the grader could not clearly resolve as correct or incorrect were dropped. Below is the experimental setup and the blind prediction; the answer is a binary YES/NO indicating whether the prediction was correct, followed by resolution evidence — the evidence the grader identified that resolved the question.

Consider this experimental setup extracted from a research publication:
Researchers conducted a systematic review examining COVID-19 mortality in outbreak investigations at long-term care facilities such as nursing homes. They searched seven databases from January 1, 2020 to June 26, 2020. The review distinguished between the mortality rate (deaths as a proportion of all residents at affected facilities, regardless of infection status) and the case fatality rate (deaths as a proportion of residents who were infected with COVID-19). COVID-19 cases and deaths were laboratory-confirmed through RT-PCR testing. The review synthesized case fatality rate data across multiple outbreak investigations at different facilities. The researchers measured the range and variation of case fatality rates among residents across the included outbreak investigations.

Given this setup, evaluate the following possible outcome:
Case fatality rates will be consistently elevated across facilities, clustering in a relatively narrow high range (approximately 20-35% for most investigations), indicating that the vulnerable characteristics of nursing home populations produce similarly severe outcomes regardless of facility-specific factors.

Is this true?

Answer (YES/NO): NO